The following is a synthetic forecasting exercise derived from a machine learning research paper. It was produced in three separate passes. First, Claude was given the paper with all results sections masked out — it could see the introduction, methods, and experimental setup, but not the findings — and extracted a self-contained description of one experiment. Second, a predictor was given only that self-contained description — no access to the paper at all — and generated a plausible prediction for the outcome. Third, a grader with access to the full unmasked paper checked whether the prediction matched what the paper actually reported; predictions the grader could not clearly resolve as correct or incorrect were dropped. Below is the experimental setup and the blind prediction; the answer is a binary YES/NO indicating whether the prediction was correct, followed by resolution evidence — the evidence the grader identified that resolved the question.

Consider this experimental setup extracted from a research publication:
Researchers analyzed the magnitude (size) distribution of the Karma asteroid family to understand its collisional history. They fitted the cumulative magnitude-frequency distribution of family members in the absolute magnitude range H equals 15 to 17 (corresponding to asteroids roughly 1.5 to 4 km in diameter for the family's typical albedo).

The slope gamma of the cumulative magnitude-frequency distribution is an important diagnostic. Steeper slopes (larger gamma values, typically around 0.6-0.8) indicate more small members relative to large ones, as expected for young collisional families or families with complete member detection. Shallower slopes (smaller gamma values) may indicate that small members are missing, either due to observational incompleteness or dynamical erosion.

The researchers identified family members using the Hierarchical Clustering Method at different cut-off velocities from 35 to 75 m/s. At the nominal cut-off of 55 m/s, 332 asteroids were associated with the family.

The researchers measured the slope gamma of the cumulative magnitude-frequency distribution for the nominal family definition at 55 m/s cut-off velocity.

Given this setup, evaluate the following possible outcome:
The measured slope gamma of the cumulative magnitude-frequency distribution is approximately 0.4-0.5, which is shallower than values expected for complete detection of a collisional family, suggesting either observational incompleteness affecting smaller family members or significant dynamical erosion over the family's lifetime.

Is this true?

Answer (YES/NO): YES